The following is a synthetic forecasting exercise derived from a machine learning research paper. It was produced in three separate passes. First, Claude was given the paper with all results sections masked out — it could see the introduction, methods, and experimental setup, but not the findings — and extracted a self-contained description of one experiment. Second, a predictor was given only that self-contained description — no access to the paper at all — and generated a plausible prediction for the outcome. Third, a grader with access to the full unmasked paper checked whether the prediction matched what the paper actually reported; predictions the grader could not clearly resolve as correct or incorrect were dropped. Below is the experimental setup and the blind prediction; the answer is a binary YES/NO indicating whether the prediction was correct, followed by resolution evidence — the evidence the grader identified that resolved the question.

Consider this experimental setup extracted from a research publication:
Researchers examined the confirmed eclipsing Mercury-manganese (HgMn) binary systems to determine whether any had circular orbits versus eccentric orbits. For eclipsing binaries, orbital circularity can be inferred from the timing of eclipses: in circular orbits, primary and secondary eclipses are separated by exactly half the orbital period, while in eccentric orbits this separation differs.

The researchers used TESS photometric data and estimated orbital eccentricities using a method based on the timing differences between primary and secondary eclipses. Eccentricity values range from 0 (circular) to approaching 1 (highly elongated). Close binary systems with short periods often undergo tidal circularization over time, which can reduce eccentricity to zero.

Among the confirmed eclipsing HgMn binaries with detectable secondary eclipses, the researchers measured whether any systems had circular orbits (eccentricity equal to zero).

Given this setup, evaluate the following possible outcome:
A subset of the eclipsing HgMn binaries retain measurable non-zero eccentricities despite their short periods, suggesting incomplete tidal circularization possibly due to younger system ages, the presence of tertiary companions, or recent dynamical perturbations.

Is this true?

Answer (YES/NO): YES